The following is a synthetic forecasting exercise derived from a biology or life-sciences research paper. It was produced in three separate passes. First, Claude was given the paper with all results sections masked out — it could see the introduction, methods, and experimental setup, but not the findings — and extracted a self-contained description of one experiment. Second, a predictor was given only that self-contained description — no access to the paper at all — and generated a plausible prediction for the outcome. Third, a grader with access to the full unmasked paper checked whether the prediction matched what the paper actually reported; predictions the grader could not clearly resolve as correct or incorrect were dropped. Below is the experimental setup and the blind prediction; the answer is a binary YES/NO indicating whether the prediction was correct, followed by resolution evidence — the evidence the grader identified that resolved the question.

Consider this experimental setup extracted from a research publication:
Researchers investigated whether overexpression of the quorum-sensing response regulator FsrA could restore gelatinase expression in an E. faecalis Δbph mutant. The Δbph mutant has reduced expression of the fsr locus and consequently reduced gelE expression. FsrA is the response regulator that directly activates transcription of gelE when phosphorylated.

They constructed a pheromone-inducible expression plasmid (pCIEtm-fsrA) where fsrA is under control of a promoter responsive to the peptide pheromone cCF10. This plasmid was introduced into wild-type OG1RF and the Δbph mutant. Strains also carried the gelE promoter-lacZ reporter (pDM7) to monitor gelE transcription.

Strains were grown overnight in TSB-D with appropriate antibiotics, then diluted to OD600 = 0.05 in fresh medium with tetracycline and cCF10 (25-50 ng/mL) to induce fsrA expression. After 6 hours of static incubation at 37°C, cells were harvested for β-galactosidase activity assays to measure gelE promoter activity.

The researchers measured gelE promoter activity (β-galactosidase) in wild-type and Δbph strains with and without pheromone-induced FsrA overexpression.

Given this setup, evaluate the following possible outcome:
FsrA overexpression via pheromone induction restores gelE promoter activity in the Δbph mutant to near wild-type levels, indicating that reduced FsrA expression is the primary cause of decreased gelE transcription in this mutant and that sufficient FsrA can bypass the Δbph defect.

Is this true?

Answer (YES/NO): NO